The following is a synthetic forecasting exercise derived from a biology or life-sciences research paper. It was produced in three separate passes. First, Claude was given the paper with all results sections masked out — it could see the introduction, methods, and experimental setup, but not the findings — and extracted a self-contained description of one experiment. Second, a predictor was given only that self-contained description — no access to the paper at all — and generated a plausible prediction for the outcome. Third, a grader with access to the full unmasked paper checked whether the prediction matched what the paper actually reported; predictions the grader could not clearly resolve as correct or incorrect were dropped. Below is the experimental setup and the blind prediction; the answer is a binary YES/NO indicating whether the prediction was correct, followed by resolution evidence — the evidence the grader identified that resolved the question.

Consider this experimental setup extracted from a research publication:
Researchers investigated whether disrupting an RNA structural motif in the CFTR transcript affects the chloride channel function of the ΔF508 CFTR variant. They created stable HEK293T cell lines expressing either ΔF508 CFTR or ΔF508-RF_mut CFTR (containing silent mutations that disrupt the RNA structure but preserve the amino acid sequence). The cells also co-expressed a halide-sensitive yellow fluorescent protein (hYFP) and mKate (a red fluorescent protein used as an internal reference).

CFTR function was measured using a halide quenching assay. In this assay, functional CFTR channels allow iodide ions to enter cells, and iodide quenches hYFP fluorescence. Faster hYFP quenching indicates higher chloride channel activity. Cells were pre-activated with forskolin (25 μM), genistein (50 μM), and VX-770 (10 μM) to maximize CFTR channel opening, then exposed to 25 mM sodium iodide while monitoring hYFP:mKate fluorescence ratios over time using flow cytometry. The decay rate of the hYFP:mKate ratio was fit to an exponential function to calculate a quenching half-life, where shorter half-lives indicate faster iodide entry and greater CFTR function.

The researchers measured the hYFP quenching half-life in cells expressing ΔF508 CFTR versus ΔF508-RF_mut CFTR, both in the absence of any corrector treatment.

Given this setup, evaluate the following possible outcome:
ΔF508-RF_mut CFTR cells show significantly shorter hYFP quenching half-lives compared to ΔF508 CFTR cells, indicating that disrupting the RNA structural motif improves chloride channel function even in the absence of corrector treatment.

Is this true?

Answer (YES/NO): YES